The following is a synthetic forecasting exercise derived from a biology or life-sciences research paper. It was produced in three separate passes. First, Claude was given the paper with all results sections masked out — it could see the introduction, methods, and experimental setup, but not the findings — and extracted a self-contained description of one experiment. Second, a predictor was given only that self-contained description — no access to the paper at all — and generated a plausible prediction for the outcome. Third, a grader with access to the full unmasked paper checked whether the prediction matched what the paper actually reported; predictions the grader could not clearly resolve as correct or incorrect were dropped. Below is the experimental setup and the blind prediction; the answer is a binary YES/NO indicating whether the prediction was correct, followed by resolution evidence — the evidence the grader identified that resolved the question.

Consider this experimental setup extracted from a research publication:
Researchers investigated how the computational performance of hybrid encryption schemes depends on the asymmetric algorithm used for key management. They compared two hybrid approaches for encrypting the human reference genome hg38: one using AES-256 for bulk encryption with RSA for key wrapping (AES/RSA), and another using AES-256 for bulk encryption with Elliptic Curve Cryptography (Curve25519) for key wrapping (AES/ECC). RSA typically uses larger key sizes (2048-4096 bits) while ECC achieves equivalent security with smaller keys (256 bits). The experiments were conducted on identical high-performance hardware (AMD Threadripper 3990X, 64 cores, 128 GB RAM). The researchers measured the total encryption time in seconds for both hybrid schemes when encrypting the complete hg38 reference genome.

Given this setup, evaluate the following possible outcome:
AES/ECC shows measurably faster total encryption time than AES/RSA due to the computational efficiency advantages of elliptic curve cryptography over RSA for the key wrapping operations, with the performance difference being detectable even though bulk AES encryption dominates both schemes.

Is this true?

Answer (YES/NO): NO